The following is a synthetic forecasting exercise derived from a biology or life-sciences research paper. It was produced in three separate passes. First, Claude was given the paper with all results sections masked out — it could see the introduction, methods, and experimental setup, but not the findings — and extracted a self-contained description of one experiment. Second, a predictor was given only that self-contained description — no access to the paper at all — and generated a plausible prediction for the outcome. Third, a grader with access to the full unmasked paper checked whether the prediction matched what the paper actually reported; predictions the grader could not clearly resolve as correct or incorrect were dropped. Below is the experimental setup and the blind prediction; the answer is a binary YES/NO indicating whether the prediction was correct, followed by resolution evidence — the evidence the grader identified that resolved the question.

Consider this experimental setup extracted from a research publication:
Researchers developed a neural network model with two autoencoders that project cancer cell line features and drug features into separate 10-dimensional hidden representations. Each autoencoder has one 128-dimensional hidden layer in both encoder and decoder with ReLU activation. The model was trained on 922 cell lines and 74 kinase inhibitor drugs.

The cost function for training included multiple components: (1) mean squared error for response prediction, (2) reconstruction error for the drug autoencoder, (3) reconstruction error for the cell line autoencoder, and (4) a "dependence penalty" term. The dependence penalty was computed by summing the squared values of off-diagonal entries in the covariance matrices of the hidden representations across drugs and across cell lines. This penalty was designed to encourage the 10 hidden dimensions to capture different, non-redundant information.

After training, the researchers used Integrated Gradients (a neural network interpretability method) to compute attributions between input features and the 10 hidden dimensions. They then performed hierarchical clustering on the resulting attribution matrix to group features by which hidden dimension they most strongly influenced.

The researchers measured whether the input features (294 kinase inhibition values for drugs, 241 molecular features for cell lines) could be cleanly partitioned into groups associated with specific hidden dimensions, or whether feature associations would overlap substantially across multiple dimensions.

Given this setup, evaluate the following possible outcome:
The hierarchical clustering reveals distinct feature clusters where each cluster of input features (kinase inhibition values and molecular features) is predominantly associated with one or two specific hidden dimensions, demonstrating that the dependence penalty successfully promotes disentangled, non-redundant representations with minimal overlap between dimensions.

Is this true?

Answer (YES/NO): YES